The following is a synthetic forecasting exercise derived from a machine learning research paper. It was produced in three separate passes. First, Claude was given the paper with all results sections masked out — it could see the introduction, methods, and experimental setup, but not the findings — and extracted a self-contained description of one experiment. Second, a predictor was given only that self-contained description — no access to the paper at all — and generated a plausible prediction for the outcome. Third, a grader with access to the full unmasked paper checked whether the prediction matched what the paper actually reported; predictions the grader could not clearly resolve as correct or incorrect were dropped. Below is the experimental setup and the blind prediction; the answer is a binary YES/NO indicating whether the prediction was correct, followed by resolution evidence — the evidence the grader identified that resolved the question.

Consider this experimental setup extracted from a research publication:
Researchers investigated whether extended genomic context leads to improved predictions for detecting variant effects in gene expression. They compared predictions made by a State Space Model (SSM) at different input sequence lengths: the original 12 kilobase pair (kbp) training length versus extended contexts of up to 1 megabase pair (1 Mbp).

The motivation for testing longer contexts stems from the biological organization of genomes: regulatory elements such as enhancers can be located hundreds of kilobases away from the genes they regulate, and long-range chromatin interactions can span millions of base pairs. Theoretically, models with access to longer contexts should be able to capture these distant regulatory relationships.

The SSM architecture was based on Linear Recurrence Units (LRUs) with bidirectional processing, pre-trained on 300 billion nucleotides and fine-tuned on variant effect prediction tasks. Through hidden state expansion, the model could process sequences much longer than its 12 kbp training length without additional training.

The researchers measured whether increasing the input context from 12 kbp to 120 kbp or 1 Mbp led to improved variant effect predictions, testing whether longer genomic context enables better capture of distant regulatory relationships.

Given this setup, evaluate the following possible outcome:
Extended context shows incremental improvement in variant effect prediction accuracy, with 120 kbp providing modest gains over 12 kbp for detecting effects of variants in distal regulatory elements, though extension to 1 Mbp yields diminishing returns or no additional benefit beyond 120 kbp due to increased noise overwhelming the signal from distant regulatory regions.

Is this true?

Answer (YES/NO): NO